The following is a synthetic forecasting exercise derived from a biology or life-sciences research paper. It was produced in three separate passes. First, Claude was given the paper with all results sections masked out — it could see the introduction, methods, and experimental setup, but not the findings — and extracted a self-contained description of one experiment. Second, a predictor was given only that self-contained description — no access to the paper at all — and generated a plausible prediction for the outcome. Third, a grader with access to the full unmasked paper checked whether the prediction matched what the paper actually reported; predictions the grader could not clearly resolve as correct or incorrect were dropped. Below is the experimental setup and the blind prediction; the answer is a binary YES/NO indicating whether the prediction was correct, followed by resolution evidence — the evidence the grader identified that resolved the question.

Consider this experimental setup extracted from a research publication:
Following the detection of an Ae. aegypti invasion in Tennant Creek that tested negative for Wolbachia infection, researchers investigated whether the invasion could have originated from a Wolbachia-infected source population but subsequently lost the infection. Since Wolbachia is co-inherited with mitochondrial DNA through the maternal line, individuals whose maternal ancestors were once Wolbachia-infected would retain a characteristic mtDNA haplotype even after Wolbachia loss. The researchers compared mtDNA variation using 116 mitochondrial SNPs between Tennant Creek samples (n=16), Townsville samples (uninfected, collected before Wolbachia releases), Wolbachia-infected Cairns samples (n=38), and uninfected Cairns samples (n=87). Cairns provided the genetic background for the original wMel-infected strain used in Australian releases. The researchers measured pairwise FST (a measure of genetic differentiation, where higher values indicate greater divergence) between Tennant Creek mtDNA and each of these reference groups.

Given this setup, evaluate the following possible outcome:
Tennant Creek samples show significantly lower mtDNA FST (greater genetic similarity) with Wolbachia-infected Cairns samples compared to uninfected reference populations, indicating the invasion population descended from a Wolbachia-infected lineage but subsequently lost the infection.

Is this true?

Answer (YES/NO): NO